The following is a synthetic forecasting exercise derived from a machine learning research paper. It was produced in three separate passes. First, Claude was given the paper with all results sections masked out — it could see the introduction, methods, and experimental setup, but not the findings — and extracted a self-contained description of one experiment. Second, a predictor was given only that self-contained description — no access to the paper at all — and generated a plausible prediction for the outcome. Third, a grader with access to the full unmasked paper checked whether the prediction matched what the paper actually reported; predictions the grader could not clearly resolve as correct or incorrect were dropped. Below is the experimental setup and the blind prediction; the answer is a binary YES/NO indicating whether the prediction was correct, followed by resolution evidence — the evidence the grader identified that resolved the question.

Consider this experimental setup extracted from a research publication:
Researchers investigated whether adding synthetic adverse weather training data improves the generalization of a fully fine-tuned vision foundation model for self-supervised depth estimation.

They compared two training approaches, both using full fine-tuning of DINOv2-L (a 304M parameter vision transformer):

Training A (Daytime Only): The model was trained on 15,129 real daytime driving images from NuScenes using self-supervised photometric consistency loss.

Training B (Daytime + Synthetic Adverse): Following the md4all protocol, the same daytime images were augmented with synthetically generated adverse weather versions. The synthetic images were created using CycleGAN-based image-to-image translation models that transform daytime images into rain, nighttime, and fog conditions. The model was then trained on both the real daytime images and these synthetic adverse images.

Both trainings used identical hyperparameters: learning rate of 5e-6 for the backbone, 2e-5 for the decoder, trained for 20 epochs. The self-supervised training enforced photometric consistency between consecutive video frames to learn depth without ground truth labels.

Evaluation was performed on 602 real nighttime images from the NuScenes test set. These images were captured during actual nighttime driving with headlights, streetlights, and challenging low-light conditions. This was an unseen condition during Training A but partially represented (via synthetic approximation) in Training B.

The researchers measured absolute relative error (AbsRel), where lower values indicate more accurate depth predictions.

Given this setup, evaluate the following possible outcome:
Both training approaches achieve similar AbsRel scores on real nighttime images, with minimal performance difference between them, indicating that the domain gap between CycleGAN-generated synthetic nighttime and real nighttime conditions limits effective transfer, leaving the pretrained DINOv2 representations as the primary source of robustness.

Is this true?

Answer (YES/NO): YES